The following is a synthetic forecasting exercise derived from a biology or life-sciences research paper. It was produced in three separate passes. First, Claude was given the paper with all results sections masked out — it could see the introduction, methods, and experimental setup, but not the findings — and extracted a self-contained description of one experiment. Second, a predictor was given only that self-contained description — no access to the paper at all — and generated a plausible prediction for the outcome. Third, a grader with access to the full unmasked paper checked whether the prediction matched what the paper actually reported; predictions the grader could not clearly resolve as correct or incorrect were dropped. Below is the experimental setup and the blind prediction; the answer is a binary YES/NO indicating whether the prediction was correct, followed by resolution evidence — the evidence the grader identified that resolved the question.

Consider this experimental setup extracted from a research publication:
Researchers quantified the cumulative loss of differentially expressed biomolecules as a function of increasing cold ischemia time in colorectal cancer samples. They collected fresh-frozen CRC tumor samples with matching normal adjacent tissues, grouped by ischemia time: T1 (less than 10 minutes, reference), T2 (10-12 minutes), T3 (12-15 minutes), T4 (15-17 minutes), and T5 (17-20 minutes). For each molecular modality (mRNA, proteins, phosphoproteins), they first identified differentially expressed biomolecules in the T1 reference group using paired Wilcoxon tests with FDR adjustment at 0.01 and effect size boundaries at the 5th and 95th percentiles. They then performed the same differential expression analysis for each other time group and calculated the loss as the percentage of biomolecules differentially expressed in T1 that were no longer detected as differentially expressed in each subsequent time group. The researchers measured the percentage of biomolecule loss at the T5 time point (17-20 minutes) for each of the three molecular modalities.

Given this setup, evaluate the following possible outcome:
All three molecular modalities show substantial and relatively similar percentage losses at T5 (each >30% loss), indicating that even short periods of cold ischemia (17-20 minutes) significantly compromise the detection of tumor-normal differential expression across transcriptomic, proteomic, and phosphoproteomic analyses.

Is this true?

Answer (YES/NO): NO